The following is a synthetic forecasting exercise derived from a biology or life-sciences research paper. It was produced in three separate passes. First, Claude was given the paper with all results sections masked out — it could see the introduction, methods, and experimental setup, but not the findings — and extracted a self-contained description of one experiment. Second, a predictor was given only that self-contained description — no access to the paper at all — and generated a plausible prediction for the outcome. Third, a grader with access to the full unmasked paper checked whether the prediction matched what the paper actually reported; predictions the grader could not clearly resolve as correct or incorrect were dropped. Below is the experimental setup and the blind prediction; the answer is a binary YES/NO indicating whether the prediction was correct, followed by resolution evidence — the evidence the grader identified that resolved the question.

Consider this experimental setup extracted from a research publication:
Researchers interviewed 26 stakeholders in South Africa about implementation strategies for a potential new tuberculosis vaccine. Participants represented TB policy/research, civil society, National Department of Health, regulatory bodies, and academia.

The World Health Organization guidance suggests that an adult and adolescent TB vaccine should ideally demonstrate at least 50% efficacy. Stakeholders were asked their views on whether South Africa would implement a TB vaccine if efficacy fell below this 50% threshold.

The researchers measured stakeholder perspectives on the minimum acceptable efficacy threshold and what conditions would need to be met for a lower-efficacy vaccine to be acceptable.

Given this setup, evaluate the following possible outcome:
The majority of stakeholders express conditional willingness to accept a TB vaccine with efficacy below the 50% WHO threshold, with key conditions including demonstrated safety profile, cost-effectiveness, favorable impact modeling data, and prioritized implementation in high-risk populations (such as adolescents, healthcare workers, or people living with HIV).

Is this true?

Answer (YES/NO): NO